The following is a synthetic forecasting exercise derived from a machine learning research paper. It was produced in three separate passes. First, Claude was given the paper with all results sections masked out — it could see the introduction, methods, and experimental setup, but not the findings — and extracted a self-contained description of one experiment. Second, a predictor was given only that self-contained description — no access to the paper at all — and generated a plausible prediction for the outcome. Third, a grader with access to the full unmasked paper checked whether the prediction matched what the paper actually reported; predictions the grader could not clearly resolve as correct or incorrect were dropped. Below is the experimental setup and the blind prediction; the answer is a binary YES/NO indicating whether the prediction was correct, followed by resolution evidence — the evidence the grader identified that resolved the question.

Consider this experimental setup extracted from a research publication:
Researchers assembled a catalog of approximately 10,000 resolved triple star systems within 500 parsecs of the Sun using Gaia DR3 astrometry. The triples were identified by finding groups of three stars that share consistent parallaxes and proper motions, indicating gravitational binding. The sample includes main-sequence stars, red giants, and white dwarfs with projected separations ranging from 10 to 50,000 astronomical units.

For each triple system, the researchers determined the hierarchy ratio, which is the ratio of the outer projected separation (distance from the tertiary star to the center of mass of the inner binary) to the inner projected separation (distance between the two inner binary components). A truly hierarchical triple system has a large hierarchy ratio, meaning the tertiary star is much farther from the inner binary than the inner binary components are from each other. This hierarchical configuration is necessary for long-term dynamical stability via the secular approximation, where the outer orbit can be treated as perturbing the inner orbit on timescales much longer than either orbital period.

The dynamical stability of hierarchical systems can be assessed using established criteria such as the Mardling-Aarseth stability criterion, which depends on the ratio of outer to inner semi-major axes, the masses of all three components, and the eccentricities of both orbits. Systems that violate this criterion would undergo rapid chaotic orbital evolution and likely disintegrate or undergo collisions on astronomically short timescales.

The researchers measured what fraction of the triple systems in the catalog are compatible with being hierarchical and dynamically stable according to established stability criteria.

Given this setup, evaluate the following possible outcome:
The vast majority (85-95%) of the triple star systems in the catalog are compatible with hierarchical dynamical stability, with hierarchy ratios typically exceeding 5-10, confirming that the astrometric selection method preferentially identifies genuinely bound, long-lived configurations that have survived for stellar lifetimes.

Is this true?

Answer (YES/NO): NO